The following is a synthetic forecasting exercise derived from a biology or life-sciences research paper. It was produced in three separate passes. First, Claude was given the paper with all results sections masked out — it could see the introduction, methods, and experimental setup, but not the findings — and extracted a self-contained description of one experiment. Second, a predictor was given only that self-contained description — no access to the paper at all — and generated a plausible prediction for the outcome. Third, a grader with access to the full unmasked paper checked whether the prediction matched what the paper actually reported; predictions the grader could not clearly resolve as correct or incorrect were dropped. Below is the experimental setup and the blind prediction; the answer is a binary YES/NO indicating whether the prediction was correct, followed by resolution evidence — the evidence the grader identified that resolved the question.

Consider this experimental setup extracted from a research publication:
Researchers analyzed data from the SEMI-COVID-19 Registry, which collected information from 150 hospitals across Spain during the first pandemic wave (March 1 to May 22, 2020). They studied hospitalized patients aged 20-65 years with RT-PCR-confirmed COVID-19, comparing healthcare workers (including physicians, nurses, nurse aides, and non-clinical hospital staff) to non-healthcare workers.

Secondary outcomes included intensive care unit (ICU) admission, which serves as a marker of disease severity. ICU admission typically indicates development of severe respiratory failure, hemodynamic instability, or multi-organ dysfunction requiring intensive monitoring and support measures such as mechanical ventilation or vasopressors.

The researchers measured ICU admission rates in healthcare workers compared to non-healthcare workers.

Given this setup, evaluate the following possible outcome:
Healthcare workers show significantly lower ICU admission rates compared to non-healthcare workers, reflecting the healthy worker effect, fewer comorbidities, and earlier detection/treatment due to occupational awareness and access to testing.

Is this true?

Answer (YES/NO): NO